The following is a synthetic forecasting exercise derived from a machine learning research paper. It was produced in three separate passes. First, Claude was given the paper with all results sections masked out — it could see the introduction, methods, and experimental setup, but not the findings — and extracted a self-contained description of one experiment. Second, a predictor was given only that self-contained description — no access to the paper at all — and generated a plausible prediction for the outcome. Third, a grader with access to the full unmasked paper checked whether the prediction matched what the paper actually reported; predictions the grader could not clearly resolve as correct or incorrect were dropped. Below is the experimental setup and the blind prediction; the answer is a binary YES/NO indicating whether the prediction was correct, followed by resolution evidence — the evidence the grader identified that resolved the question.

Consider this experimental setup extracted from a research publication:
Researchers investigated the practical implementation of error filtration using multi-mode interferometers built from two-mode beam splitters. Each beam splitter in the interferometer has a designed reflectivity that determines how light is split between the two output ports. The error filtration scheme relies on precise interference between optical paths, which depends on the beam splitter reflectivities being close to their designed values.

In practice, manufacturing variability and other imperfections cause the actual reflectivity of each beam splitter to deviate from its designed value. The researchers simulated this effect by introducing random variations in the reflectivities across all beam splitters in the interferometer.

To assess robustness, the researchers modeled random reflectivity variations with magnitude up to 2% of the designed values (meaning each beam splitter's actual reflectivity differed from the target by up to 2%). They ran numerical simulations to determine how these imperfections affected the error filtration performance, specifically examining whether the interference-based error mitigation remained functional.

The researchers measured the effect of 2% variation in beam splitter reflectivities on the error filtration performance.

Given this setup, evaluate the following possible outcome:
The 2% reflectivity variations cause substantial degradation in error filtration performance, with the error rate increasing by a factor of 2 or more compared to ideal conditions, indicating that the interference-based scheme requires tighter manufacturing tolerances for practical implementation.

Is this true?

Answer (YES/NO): NO